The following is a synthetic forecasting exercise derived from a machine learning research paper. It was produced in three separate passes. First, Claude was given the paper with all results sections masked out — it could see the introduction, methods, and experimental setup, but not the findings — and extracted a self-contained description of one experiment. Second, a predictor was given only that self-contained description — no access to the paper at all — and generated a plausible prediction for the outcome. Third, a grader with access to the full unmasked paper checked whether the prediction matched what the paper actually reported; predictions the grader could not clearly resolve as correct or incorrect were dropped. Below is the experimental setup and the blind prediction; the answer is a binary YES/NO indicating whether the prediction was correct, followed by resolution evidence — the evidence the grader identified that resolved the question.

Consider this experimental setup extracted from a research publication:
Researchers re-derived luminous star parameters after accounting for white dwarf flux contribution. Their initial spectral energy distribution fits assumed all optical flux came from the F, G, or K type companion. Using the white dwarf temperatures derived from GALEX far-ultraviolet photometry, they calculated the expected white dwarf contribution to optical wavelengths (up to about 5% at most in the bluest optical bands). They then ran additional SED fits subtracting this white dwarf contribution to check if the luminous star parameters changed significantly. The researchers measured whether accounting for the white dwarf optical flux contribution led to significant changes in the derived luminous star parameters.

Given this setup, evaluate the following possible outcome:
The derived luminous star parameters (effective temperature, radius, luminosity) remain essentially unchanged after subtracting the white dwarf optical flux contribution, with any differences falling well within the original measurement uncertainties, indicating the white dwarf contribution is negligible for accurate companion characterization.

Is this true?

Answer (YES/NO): YES